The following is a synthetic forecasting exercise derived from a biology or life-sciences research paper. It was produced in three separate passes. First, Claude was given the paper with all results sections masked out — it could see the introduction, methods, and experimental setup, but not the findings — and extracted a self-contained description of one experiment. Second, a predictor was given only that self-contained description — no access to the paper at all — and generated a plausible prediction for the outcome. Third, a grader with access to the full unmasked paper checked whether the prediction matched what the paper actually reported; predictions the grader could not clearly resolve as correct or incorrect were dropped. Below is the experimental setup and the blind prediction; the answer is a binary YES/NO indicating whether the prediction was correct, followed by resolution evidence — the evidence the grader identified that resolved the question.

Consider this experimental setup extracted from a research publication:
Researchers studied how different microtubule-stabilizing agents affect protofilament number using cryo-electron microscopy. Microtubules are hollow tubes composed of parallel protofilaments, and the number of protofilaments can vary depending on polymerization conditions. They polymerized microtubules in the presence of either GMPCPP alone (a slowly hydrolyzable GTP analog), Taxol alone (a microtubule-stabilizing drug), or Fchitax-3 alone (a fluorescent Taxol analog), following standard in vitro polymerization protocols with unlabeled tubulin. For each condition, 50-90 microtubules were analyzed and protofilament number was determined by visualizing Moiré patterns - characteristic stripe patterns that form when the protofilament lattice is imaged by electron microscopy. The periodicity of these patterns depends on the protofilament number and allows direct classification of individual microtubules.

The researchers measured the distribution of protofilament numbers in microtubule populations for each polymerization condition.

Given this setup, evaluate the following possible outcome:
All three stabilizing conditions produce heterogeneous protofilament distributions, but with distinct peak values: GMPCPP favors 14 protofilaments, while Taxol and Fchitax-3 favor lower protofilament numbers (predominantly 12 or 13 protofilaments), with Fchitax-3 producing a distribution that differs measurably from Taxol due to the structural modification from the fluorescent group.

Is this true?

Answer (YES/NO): NO